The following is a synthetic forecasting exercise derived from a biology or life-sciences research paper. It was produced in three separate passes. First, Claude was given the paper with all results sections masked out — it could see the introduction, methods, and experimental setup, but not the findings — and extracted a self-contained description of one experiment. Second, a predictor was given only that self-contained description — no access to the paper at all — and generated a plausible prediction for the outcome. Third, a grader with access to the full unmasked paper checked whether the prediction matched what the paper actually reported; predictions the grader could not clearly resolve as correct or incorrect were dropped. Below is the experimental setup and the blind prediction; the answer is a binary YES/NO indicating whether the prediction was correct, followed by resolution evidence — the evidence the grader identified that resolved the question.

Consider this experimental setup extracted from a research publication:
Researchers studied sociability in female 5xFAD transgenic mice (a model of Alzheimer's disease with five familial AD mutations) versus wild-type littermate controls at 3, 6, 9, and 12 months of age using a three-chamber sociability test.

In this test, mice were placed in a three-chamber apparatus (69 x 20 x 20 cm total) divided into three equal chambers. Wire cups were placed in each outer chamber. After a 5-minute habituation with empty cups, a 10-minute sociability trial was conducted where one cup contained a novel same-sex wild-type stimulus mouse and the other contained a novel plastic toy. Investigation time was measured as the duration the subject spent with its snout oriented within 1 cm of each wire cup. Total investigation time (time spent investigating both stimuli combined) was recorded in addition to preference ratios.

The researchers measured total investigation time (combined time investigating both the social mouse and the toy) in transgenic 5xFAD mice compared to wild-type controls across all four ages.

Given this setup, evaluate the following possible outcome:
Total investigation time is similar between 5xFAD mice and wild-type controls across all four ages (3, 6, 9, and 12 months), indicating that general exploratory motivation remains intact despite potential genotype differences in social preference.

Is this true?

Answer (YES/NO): NO